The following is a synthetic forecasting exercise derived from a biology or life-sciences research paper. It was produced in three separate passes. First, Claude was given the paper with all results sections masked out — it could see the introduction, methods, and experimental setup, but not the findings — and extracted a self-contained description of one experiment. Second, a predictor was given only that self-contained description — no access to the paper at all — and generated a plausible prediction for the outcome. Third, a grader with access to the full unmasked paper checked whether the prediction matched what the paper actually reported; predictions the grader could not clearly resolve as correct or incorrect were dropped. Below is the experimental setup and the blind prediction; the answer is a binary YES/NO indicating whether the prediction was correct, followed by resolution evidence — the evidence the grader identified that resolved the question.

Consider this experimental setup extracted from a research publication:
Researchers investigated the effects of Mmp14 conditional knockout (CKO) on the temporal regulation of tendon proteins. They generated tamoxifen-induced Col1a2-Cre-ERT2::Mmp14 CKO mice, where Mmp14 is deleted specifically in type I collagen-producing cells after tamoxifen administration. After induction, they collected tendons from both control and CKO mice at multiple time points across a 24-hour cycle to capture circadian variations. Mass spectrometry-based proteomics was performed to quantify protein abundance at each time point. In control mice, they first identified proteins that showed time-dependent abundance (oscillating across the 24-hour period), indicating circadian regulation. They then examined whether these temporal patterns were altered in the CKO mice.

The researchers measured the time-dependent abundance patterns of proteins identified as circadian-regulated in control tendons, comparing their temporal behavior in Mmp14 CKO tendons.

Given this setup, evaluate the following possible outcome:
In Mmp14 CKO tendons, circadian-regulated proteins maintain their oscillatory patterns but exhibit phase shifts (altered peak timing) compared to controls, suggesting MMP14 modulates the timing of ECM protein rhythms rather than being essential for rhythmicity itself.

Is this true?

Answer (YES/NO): NO